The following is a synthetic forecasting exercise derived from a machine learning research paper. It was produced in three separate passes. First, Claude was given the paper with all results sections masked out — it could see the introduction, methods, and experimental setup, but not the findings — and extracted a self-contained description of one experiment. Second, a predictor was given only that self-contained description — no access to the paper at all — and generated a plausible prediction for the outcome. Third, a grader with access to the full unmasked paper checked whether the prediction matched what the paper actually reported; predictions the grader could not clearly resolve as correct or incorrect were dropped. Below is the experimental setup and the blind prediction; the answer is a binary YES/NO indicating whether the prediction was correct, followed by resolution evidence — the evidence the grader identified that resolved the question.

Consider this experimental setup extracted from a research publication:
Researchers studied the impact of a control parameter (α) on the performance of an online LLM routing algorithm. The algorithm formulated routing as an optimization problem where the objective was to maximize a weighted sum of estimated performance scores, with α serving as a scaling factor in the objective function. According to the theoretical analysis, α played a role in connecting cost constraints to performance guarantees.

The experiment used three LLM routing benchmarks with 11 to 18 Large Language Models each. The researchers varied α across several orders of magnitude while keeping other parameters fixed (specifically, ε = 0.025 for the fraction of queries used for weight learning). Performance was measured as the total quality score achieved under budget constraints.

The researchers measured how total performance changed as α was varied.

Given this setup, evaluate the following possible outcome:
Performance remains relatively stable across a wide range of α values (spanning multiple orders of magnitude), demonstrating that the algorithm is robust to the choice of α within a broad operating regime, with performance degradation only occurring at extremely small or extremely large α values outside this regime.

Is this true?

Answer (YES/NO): NO